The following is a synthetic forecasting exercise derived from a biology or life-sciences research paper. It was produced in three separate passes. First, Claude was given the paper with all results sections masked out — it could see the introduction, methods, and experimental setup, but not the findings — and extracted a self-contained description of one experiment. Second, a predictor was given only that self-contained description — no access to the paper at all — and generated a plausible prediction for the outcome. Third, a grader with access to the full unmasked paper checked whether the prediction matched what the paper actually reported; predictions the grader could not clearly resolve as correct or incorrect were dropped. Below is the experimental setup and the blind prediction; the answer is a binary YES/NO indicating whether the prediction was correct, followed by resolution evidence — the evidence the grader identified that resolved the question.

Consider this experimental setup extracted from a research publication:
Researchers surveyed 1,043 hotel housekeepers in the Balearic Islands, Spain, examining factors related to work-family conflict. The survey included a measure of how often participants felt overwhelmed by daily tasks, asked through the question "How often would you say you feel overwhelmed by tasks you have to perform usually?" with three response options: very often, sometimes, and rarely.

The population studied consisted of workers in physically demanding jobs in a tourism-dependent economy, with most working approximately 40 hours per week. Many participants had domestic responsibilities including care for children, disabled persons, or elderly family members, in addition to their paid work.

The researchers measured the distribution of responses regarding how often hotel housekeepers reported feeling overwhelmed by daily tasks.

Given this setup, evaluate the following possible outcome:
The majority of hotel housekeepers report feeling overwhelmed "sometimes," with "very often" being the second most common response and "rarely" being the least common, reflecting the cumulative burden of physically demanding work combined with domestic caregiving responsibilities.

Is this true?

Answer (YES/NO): NO